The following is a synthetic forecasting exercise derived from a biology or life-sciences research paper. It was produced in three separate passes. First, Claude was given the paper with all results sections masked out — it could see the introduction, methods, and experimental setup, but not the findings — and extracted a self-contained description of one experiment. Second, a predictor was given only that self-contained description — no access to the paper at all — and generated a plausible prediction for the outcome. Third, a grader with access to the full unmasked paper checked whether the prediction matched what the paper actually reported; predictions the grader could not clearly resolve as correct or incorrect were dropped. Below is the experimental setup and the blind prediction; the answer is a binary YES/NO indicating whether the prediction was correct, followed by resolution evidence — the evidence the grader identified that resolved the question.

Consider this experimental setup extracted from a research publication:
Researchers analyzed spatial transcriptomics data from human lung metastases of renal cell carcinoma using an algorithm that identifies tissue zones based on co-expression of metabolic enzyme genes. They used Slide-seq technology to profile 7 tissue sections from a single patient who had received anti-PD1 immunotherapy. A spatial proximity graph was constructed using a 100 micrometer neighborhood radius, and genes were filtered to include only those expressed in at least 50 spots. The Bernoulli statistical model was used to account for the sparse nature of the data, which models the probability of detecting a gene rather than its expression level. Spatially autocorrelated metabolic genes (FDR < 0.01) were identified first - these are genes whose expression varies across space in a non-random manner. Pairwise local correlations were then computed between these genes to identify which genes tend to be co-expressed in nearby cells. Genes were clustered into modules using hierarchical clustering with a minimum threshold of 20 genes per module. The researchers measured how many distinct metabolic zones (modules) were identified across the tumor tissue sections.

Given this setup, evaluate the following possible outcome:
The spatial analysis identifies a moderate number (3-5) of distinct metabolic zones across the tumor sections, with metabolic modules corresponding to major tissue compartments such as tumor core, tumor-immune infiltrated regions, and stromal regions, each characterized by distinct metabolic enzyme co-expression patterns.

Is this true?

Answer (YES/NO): YES